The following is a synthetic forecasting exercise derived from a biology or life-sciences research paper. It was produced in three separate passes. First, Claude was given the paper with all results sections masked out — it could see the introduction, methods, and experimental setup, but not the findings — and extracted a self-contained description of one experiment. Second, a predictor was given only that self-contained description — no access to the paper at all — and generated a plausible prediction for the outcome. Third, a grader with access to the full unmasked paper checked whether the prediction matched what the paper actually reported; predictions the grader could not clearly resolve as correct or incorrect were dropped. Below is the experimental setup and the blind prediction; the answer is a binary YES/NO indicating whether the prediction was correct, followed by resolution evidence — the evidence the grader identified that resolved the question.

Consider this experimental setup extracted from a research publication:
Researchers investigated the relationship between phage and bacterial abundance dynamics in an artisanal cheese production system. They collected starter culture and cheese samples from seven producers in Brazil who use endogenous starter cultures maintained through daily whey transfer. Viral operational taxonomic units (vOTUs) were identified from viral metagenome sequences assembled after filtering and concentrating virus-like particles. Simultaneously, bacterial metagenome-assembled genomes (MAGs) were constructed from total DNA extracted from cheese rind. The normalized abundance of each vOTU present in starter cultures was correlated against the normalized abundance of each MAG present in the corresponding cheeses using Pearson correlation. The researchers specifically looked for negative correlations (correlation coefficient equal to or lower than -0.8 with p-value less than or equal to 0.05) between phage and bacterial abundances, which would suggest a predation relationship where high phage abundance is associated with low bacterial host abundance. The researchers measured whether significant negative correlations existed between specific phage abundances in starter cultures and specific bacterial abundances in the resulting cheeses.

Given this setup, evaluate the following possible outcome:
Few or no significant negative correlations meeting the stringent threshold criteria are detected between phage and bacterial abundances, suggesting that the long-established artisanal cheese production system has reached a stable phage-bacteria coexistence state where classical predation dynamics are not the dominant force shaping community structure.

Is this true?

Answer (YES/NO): NO